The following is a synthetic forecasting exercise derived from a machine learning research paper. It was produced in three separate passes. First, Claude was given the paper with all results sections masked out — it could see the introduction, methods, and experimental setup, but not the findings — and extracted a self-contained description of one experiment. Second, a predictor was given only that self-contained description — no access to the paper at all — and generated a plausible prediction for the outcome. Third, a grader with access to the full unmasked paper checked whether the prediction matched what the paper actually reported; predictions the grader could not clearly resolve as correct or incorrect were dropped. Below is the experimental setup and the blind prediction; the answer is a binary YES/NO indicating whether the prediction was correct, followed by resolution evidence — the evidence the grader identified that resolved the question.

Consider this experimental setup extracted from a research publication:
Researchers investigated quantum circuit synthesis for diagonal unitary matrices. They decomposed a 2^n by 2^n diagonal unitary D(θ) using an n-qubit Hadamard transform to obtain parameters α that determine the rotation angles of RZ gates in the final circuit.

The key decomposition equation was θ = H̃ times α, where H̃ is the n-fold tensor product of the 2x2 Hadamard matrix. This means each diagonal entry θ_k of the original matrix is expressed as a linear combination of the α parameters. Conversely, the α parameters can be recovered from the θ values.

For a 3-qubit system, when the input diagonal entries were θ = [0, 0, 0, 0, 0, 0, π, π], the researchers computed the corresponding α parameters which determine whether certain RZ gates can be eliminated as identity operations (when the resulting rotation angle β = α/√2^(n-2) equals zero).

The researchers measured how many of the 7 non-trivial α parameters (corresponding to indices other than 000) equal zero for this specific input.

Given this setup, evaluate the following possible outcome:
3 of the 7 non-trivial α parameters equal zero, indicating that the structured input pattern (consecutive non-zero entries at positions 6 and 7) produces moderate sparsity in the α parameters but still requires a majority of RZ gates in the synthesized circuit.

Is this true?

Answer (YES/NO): NO